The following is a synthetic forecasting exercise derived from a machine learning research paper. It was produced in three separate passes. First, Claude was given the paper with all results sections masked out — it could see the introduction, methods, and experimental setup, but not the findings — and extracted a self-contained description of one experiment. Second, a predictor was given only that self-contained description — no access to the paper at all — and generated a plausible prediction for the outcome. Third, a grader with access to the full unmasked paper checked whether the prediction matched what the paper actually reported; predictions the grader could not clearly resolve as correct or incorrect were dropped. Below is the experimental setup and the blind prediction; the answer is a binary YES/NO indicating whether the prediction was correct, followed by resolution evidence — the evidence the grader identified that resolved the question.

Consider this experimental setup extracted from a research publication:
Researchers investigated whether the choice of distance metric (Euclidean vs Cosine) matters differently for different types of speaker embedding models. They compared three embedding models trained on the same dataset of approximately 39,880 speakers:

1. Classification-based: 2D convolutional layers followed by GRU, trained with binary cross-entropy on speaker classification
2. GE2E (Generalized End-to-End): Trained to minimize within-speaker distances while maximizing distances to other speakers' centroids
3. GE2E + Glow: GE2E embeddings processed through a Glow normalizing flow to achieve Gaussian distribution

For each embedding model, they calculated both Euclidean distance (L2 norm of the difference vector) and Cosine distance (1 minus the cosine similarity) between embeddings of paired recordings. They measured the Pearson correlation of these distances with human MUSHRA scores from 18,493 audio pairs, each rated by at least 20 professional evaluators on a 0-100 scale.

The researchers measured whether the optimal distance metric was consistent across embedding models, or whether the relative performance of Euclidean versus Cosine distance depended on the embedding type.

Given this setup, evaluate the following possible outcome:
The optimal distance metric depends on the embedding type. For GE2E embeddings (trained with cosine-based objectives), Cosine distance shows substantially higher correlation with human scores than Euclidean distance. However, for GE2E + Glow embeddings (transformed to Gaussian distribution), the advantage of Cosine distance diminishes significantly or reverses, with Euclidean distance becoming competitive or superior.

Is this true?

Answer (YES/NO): NO